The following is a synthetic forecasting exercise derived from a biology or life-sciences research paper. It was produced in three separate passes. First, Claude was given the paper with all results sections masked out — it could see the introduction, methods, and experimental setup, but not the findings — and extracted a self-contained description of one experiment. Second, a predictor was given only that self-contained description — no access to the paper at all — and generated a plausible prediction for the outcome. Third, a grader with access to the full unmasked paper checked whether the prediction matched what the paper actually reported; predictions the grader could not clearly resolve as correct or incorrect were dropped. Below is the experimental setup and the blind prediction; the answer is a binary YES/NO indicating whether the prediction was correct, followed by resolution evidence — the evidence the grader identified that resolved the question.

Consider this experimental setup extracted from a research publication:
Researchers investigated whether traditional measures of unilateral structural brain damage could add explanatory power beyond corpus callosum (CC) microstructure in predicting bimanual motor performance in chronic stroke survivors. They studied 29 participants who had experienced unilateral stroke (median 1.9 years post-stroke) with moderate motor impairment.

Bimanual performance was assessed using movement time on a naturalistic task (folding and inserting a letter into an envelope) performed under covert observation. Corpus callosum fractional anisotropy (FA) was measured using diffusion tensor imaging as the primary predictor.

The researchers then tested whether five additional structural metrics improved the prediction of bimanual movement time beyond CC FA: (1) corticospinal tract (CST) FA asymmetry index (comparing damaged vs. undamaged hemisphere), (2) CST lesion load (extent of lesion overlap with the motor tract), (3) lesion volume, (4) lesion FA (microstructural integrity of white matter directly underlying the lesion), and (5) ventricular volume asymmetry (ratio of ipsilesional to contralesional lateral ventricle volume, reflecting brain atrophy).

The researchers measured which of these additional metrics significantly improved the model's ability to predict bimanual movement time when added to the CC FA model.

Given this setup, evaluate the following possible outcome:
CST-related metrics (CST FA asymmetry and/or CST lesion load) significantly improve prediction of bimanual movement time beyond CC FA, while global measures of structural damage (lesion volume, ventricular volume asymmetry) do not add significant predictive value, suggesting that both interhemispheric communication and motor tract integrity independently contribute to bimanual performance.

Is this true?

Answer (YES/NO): NO